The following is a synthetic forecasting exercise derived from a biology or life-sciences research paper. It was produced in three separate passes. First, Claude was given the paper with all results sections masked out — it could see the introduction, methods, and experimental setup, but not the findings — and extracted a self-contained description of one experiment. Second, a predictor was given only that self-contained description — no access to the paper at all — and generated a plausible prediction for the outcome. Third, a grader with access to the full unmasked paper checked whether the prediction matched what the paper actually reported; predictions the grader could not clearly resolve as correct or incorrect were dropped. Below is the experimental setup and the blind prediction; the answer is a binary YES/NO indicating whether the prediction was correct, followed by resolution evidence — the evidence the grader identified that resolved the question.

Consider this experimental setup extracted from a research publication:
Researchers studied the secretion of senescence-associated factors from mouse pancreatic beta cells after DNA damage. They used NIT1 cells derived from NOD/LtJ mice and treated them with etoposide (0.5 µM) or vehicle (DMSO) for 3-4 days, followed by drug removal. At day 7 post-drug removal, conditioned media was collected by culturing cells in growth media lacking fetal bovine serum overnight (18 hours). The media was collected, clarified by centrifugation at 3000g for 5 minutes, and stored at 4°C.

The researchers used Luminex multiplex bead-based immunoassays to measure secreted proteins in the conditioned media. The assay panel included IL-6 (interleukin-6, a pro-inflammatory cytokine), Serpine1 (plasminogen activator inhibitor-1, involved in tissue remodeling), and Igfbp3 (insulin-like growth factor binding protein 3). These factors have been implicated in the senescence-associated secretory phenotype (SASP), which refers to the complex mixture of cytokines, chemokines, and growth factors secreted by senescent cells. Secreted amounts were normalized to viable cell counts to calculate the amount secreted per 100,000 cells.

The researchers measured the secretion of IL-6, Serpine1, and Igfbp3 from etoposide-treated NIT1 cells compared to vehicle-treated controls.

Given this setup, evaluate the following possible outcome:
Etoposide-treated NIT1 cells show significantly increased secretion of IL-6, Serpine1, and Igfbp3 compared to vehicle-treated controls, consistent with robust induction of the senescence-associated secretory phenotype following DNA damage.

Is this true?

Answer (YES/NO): NO